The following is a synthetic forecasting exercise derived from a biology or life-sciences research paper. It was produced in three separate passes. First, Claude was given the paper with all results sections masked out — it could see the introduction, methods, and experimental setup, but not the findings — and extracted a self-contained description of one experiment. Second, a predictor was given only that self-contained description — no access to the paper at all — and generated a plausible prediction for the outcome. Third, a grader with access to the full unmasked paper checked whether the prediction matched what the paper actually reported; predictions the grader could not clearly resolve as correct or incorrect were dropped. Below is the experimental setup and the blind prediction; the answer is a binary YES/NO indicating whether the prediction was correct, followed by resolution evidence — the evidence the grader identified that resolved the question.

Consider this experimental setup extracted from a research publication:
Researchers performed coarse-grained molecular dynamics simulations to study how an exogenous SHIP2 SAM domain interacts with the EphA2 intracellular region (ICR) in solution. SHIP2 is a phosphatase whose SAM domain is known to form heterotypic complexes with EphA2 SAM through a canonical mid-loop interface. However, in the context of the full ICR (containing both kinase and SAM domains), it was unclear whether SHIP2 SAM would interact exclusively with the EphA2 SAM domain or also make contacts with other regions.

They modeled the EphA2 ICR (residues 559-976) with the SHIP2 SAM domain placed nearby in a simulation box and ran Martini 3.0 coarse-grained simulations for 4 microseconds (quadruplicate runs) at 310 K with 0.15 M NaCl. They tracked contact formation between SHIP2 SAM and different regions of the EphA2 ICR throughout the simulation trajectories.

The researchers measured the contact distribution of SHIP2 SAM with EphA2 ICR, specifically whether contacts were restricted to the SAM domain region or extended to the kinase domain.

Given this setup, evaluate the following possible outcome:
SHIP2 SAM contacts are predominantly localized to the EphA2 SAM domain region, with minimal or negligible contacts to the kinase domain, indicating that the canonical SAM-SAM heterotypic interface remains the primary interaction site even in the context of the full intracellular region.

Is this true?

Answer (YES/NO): NO